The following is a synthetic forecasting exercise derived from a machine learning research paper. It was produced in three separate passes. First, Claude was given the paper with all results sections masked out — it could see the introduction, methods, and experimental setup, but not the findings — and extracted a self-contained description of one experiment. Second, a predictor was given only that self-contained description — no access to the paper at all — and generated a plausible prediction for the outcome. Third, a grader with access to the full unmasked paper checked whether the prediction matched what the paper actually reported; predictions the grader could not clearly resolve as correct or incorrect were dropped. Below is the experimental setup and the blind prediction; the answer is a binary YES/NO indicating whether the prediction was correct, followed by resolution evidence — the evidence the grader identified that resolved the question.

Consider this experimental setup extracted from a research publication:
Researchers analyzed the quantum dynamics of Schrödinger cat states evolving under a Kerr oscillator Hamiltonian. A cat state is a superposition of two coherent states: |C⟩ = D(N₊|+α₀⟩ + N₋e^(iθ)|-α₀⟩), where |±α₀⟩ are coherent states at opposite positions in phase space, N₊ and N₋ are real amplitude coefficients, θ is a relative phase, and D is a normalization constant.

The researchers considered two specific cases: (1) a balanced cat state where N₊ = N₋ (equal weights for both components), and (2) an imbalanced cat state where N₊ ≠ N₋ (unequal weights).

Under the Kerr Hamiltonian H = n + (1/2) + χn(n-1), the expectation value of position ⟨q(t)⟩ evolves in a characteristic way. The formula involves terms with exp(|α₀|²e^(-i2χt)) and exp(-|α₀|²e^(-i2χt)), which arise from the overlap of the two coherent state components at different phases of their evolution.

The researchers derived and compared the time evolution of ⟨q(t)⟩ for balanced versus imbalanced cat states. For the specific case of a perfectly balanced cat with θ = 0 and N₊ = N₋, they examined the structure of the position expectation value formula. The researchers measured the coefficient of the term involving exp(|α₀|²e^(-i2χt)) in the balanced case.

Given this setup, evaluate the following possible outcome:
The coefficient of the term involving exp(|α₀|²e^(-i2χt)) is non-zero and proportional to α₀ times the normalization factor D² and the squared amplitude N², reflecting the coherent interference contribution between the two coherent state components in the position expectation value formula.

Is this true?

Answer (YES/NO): NO